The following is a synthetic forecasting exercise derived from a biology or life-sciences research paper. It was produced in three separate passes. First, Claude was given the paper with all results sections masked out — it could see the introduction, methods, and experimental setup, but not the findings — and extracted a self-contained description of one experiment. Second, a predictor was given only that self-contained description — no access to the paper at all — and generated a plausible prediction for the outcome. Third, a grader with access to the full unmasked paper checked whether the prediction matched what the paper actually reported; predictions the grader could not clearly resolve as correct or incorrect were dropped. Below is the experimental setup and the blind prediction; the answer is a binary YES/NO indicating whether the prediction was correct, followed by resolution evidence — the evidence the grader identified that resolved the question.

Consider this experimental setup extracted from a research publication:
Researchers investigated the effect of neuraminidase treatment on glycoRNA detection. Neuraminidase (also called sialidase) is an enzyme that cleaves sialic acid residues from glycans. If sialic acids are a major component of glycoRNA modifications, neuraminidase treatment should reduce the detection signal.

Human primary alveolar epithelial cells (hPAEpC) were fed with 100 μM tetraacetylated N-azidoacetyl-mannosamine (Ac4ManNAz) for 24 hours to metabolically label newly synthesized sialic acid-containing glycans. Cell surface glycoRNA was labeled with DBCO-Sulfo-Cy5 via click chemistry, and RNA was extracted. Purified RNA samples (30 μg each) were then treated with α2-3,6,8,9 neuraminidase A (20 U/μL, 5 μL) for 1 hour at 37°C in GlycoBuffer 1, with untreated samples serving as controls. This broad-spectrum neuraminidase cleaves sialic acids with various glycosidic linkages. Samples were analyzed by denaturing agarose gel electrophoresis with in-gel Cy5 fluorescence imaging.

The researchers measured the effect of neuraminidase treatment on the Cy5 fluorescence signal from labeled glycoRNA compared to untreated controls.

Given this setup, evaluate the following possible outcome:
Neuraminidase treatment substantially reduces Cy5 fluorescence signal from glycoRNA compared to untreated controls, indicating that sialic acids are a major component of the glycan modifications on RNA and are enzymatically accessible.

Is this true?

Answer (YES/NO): YES